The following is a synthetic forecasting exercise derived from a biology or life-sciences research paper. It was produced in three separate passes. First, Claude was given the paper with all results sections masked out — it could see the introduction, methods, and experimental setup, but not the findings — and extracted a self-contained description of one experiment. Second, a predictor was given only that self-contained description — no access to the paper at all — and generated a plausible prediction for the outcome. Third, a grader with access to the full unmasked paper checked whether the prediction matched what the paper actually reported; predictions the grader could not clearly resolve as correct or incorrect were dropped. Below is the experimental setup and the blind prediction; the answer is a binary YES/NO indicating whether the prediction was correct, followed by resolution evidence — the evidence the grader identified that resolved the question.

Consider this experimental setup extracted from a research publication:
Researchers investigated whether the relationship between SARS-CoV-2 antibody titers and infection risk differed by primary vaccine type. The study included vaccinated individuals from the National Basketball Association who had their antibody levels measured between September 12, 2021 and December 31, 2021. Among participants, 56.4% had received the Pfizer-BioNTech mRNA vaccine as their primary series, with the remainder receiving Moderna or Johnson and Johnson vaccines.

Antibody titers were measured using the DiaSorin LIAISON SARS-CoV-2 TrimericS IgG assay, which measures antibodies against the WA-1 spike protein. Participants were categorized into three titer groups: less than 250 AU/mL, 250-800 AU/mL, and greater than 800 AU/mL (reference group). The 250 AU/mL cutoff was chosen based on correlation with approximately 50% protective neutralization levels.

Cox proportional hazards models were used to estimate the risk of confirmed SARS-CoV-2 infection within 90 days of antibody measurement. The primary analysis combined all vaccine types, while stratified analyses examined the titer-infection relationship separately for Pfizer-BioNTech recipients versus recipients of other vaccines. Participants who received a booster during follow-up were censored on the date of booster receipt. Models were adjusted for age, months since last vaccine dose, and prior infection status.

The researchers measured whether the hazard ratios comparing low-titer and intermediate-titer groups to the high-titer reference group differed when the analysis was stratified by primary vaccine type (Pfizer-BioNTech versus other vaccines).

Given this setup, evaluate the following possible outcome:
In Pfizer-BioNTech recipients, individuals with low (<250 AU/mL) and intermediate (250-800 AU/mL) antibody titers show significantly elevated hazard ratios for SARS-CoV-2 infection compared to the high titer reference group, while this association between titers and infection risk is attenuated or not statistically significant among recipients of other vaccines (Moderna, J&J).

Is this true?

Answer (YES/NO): YES